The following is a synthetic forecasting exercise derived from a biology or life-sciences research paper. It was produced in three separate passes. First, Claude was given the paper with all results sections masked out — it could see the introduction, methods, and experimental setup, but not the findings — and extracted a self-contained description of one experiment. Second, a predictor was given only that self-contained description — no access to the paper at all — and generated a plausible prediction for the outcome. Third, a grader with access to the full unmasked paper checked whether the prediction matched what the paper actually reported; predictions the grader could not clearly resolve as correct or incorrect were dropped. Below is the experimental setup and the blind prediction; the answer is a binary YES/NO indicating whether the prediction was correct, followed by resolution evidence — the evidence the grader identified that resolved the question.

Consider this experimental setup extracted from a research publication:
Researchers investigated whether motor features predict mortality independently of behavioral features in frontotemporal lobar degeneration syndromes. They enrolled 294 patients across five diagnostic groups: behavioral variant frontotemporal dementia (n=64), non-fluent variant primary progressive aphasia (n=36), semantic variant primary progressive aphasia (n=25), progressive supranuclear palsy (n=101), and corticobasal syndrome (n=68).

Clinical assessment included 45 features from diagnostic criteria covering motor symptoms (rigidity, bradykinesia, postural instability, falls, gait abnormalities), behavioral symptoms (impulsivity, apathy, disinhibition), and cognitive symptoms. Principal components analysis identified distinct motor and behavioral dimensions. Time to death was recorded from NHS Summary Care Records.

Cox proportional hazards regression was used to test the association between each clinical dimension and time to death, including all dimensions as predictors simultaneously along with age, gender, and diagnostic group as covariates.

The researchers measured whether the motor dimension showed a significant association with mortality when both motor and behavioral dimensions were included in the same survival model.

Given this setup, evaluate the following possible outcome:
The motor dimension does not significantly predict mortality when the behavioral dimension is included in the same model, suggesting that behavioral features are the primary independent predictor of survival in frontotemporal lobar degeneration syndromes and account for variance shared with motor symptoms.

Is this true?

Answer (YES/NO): NO